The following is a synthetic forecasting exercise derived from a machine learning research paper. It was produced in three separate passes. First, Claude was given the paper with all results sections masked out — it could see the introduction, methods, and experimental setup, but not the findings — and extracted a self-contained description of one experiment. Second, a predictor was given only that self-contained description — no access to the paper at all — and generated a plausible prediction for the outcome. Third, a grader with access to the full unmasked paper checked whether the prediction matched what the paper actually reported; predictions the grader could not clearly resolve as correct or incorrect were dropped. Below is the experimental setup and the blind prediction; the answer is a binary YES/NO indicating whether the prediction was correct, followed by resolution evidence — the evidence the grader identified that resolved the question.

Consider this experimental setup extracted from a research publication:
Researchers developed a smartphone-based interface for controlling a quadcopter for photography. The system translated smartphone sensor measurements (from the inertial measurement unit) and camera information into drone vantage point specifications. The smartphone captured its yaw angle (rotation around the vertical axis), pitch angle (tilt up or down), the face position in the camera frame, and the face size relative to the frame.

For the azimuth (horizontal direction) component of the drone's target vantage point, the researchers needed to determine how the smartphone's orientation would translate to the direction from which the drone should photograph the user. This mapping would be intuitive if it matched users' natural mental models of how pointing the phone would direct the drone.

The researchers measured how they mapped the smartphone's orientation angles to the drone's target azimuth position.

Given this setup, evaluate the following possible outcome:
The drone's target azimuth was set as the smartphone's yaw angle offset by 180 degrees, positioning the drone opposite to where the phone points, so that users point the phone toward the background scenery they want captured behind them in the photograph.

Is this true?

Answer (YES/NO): NO